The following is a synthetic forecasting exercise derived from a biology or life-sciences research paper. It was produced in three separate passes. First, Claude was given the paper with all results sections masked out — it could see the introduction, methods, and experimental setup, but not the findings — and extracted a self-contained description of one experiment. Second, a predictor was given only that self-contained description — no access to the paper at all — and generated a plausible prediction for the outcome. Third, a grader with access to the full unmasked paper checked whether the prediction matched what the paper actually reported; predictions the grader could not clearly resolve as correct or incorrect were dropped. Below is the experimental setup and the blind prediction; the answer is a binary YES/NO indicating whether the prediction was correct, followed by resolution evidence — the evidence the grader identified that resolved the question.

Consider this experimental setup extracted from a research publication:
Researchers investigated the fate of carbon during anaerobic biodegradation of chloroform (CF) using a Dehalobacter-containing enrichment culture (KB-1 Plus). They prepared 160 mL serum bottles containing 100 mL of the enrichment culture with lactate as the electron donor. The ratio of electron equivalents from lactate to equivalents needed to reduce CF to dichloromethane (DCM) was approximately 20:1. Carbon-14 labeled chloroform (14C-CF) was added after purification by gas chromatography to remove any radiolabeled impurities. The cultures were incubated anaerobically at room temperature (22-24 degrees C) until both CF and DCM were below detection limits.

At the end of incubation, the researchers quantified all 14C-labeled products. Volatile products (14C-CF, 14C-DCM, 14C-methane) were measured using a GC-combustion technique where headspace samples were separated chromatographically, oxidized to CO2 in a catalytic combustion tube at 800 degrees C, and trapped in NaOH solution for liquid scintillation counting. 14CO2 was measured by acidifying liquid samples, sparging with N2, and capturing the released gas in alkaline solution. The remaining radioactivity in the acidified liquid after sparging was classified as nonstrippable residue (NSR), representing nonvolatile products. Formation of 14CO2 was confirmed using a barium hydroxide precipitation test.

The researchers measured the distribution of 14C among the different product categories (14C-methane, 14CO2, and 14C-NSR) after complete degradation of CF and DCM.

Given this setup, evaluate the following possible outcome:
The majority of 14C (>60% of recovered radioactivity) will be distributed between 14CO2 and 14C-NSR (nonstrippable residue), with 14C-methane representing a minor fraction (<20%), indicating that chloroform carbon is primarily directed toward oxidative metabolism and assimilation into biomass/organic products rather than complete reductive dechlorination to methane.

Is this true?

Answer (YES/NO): YES